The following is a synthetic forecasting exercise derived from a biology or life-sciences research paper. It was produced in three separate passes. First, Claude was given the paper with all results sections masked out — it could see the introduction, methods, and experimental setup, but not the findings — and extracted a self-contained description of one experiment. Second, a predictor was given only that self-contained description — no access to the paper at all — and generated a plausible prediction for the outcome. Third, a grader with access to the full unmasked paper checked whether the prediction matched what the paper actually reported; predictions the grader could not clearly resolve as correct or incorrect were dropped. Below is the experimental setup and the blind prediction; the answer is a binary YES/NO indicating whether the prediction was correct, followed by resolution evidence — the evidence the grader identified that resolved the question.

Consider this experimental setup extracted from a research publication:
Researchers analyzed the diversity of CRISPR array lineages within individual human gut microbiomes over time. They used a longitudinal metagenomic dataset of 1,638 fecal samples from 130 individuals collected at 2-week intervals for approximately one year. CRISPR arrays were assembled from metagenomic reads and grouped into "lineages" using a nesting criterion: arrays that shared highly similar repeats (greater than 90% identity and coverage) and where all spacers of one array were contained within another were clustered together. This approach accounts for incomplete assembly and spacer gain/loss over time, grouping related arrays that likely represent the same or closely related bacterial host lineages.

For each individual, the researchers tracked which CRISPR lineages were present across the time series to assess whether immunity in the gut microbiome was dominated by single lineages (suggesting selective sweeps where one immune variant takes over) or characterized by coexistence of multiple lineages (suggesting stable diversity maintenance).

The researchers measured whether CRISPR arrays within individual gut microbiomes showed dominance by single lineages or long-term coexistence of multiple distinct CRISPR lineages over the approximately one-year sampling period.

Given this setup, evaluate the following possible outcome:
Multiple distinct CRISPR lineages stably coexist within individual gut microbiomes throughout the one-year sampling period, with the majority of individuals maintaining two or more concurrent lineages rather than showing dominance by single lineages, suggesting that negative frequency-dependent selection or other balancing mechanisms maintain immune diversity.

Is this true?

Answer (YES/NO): YES